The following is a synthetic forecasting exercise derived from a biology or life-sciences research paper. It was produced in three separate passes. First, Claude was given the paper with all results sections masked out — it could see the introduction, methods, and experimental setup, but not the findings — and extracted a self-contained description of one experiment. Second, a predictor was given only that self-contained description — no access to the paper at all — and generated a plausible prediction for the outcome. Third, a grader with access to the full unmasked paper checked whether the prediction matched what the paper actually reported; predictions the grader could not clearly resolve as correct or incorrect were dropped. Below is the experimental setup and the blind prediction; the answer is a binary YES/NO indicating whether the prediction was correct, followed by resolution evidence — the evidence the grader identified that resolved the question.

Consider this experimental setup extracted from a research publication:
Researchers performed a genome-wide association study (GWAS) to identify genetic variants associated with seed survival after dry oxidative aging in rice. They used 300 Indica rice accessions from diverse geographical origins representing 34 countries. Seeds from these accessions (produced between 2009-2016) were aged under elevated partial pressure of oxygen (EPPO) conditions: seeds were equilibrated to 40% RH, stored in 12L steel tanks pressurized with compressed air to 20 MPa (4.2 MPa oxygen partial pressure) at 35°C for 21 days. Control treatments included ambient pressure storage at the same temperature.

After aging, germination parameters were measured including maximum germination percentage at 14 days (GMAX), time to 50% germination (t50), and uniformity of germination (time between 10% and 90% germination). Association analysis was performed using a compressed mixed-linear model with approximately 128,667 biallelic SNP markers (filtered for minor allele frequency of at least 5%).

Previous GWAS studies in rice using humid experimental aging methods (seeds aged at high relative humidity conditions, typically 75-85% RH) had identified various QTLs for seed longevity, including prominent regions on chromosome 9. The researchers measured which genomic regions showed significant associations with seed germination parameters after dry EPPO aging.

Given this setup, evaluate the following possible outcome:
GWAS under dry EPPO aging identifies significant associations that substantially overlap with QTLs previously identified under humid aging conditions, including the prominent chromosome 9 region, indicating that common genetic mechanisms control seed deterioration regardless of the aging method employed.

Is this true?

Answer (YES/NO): NO